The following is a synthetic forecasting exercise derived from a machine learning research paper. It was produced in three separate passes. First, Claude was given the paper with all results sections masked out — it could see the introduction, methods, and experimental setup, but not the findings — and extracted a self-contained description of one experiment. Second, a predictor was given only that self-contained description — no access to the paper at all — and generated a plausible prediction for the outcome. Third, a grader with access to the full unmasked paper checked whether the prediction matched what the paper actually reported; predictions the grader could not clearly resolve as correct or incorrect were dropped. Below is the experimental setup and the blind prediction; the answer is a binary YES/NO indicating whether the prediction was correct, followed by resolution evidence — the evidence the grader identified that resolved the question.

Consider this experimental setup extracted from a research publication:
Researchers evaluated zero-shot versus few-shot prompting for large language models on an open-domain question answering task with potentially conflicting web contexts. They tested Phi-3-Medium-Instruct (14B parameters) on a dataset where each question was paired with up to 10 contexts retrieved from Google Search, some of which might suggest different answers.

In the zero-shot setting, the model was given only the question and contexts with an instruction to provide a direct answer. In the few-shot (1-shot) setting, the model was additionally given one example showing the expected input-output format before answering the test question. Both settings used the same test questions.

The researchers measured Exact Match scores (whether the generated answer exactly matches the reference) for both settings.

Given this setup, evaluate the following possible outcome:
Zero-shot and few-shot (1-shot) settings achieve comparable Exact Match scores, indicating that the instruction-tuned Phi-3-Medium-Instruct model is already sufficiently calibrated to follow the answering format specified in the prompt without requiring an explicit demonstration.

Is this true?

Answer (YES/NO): NO